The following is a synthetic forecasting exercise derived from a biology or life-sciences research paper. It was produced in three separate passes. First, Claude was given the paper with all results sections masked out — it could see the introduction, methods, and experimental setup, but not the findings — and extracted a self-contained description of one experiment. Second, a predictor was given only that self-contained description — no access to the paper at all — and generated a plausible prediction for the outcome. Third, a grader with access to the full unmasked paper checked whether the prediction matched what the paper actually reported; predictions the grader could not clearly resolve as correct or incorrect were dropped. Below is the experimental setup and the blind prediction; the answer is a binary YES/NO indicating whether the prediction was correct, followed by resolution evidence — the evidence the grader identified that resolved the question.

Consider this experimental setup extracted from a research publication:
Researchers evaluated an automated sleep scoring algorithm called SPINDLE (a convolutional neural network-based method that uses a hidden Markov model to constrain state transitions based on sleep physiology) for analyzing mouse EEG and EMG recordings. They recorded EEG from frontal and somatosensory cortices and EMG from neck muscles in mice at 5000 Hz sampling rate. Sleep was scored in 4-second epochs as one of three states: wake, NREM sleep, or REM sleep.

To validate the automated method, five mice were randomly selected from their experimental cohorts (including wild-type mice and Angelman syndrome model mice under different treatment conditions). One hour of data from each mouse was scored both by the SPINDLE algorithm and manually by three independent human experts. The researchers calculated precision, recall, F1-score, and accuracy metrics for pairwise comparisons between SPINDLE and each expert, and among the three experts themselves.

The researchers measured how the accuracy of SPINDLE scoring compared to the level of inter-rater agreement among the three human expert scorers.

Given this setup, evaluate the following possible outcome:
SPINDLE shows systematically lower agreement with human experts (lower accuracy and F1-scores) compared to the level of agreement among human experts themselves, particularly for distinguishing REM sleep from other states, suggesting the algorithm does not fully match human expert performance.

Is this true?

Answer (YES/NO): NO